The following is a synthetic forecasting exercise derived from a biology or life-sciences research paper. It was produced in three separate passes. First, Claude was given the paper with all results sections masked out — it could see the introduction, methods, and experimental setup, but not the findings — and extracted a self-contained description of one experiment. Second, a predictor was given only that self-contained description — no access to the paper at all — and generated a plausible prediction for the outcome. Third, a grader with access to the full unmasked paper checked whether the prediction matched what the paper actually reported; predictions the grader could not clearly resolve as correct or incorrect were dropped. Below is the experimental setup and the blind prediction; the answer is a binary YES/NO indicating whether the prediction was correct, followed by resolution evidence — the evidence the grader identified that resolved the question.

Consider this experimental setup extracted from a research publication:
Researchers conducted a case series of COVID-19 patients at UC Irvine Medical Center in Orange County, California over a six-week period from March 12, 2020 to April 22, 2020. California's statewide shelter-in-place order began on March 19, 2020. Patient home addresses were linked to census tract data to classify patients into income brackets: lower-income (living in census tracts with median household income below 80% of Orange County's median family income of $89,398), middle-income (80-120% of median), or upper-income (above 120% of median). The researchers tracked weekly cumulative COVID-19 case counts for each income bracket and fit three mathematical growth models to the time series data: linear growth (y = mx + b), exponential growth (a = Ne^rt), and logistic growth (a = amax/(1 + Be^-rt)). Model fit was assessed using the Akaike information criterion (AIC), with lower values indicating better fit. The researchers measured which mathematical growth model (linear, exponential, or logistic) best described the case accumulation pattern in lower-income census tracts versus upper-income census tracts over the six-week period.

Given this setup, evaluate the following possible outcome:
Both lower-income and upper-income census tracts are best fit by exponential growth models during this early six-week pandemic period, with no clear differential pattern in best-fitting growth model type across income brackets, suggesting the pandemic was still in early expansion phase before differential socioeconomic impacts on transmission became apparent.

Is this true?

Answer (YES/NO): NO